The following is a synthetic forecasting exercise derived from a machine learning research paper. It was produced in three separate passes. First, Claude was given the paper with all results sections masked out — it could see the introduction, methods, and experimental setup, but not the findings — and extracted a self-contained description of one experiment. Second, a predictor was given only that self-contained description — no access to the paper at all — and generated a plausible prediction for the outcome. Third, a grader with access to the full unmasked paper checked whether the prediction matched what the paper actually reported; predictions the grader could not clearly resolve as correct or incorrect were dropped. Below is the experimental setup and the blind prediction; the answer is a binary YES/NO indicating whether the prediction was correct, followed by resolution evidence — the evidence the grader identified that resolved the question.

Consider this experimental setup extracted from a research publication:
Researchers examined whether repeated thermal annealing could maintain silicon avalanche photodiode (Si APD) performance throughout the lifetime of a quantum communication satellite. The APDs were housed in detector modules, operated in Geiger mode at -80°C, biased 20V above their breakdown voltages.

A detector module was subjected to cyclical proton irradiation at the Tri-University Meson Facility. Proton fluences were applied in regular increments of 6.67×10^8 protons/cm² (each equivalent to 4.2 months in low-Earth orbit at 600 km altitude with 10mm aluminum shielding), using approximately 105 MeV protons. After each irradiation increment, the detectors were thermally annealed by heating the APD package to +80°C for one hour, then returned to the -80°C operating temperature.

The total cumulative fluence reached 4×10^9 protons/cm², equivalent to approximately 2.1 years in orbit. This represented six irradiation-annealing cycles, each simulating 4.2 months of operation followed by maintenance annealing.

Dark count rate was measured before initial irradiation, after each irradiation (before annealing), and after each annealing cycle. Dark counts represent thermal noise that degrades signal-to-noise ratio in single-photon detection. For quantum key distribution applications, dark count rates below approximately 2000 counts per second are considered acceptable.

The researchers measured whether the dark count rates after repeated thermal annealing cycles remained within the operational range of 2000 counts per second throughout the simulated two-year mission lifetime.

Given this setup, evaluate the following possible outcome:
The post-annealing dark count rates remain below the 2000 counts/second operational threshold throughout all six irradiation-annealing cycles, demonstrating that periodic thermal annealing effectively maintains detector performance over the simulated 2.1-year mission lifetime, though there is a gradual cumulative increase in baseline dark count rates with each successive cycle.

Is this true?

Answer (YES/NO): YES